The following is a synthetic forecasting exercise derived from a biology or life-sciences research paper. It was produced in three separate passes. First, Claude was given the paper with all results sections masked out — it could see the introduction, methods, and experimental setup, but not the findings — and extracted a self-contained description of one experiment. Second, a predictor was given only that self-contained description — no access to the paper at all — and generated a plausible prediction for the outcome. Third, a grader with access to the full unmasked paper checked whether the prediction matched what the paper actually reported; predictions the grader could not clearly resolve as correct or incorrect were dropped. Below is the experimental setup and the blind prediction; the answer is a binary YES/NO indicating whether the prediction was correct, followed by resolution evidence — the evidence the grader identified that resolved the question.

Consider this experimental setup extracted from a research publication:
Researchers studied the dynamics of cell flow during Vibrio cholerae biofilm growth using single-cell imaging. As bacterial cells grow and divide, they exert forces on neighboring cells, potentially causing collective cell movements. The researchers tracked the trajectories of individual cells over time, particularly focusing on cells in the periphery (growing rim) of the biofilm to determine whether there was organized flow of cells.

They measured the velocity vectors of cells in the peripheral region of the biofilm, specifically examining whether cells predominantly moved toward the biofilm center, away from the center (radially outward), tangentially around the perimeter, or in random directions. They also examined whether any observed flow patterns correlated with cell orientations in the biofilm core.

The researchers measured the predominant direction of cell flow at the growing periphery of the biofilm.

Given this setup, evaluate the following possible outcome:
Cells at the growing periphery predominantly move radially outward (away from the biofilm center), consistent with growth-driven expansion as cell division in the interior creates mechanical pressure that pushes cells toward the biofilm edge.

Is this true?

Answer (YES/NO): YES